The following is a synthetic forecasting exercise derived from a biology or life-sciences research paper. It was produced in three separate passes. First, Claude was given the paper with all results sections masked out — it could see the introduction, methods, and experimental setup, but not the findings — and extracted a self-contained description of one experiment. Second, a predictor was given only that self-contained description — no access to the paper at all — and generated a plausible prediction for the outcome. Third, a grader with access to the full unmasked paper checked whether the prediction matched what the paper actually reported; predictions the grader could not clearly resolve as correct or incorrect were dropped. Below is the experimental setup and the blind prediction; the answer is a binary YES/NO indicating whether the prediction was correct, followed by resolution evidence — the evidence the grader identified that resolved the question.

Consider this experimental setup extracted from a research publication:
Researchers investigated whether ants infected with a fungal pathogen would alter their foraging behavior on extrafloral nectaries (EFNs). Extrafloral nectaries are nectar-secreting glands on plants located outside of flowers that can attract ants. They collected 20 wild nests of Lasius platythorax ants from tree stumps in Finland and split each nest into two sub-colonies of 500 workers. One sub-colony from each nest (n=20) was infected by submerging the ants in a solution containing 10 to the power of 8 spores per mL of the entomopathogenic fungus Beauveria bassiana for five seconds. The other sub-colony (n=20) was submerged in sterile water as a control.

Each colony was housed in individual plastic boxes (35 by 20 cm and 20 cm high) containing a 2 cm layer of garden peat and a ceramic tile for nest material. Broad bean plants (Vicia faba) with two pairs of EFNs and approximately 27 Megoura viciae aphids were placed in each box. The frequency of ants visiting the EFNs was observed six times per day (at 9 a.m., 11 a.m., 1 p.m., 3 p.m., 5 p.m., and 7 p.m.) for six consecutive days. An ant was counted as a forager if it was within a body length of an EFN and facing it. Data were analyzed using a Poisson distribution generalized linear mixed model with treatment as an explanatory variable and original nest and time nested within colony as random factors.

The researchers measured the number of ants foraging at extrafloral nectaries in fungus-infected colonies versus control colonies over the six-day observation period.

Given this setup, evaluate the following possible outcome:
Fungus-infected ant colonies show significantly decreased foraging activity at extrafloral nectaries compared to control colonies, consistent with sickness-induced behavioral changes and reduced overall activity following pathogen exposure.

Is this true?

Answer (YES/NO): NO